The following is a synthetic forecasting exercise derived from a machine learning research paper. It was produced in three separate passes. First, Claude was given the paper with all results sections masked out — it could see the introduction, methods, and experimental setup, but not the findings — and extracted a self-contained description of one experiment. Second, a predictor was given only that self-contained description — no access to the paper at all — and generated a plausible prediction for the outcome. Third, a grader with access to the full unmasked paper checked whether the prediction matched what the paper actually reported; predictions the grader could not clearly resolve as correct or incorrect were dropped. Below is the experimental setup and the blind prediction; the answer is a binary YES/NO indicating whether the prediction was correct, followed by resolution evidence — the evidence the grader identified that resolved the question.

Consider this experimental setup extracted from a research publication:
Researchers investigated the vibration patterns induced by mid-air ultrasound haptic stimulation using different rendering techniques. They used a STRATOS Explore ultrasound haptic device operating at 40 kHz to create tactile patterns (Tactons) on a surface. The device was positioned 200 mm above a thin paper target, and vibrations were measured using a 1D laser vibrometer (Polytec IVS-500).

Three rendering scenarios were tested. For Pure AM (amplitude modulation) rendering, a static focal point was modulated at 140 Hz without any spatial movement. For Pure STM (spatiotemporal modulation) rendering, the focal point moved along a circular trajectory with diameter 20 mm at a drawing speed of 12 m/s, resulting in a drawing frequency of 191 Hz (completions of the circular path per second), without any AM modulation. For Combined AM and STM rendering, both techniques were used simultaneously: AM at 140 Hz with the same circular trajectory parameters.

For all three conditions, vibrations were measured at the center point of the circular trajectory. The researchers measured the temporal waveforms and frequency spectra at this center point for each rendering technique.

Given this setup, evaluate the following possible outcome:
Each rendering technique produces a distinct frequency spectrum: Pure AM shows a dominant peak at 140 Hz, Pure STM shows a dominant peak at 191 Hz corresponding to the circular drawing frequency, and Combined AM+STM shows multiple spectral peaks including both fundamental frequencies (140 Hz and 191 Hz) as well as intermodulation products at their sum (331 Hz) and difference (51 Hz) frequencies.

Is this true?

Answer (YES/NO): NO